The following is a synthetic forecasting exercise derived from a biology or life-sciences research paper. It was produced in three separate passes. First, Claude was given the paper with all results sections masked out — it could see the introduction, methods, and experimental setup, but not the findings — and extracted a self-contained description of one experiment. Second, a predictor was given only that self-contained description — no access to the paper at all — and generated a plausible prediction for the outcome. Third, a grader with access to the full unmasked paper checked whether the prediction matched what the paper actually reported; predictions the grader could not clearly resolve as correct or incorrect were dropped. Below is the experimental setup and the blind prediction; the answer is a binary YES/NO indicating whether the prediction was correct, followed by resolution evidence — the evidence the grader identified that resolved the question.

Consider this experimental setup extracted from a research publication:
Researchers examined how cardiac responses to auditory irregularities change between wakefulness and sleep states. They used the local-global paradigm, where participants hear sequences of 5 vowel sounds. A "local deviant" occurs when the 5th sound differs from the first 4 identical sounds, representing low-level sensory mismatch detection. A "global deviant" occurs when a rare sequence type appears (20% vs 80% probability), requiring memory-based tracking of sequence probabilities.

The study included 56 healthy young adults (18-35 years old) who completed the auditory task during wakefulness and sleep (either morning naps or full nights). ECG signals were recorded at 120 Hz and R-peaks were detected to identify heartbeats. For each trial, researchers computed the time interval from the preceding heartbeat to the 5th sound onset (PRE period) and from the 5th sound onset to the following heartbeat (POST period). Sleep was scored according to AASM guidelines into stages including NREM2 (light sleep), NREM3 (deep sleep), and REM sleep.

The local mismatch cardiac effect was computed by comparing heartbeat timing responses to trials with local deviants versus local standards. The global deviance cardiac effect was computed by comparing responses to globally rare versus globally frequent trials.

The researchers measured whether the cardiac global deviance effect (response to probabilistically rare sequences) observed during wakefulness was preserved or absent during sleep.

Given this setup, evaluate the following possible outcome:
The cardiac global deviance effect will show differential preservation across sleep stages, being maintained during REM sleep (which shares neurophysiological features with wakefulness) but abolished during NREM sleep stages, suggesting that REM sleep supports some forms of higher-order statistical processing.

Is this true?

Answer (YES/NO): NO